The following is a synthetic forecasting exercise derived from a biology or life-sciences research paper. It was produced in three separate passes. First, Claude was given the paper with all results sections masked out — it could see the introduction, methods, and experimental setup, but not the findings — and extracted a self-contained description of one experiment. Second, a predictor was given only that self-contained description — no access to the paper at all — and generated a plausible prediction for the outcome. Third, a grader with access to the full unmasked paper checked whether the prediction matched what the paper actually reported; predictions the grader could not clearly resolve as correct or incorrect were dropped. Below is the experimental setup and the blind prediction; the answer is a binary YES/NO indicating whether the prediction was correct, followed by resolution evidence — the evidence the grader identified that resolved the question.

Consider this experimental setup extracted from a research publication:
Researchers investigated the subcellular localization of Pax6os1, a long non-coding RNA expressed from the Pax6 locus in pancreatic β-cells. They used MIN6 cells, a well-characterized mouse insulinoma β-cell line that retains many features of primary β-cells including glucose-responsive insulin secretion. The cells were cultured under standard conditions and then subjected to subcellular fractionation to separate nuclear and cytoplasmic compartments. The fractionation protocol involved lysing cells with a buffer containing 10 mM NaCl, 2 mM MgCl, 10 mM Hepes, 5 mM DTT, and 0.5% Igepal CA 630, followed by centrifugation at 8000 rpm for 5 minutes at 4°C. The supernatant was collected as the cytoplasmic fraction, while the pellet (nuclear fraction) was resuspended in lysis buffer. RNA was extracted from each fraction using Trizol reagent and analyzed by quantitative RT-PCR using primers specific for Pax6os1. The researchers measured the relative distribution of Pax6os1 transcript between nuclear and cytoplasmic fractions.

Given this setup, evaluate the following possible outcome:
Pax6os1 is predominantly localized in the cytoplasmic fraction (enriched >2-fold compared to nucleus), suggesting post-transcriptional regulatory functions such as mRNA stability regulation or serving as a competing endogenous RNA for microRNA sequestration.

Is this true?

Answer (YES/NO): NO